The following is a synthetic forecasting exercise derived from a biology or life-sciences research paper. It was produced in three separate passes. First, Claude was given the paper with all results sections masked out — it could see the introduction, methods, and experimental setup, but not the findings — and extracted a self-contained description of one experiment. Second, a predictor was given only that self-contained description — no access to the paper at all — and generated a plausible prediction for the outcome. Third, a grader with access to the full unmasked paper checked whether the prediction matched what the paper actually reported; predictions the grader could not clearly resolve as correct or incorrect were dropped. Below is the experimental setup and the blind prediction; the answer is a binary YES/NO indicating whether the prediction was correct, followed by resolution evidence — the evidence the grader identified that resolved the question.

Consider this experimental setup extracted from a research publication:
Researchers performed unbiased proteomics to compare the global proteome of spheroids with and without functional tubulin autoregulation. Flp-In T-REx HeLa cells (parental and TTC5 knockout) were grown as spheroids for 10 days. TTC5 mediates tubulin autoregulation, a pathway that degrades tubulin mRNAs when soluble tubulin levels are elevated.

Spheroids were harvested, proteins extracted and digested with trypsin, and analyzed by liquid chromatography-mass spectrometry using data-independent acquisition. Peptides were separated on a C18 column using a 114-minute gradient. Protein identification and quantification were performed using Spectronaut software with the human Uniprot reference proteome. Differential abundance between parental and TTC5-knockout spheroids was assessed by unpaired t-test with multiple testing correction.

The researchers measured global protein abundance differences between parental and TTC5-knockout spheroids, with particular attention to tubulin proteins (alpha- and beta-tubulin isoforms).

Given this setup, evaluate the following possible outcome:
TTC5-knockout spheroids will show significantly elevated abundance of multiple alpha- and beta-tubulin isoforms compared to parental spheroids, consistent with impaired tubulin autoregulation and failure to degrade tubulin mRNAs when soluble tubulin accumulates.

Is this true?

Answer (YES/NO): YES